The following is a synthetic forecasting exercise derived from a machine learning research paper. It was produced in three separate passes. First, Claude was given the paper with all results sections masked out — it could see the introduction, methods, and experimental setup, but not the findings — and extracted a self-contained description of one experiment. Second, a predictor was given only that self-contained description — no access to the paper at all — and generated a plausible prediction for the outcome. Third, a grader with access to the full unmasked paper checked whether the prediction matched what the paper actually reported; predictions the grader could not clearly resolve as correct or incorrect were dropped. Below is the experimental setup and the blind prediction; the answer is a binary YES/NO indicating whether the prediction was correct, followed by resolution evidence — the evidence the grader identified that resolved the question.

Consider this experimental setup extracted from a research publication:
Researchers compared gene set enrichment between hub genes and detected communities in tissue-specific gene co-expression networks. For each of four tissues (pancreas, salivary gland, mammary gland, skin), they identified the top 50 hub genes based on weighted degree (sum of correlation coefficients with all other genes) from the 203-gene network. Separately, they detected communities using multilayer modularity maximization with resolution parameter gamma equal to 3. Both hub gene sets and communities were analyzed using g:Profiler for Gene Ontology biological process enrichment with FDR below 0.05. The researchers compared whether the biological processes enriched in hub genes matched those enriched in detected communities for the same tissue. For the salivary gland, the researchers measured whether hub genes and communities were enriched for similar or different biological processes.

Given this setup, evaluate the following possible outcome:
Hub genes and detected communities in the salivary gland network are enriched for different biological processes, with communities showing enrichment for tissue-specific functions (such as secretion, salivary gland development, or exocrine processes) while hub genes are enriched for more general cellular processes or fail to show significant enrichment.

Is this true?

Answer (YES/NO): NO